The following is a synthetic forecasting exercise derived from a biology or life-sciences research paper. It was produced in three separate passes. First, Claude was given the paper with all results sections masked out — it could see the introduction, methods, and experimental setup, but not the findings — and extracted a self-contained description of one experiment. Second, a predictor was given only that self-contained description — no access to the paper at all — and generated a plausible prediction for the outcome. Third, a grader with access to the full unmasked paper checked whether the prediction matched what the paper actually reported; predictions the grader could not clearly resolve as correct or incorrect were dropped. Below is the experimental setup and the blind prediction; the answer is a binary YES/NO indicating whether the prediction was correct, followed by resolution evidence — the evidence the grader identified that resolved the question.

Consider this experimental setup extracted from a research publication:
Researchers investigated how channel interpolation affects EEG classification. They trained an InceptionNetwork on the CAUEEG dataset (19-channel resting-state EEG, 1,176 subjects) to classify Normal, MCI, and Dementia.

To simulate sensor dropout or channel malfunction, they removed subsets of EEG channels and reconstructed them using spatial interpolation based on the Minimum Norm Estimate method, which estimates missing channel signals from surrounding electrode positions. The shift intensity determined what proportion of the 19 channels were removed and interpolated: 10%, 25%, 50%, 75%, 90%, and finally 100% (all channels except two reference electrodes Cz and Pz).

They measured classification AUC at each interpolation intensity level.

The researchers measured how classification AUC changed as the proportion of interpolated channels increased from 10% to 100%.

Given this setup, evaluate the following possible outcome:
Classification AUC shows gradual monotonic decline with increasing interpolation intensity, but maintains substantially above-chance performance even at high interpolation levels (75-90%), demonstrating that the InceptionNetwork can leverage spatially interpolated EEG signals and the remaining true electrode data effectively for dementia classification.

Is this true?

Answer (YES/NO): NO